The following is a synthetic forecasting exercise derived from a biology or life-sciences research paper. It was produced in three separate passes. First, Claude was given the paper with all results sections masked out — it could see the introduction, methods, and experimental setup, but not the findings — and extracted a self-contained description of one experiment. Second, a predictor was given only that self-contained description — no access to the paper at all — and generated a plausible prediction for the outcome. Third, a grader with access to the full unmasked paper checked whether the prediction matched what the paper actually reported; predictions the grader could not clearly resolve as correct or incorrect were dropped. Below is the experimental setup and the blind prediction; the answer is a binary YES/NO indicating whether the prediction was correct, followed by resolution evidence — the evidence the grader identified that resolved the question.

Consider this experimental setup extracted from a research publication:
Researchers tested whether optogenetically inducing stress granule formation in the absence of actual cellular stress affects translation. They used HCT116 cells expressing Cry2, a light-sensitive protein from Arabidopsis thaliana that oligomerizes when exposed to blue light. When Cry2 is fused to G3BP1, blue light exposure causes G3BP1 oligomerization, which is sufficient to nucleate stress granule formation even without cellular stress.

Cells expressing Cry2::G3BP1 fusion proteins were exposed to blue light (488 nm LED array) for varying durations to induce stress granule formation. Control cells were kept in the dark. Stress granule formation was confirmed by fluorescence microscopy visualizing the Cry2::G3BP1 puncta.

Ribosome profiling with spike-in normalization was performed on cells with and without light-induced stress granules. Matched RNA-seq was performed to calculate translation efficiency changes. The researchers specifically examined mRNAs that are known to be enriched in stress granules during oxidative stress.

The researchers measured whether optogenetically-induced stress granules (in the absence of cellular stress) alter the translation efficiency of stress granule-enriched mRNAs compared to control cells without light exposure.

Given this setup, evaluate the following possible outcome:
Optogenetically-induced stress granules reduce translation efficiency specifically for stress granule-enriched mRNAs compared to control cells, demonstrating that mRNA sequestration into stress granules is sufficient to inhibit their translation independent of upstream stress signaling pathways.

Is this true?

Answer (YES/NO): NO